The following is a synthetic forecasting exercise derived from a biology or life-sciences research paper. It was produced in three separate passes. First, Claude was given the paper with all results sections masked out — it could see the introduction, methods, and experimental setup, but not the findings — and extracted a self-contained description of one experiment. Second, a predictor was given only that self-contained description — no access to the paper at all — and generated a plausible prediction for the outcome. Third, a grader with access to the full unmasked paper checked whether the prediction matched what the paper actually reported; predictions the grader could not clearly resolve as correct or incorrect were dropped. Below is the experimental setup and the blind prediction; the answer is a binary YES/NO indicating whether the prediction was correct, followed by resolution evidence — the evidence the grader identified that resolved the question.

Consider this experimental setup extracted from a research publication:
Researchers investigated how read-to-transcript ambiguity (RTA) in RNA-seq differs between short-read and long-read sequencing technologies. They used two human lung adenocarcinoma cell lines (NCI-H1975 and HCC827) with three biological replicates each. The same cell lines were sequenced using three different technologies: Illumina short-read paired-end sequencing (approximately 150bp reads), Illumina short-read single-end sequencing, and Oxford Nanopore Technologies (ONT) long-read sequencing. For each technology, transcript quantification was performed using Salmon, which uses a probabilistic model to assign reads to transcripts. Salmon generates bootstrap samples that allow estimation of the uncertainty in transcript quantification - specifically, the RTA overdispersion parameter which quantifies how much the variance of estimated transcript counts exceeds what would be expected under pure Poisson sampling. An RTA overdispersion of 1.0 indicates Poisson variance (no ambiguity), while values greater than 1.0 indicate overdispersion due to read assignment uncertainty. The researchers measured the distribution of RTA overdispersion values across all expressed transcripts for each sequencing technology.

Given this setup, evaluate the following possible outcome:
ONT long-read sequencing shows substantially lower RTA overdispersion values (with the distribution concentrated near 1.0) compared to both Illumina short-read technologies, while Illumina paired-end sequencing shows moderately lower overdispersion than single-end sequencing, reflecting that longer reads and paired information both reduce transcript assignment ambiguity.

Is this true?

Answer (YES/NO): YES